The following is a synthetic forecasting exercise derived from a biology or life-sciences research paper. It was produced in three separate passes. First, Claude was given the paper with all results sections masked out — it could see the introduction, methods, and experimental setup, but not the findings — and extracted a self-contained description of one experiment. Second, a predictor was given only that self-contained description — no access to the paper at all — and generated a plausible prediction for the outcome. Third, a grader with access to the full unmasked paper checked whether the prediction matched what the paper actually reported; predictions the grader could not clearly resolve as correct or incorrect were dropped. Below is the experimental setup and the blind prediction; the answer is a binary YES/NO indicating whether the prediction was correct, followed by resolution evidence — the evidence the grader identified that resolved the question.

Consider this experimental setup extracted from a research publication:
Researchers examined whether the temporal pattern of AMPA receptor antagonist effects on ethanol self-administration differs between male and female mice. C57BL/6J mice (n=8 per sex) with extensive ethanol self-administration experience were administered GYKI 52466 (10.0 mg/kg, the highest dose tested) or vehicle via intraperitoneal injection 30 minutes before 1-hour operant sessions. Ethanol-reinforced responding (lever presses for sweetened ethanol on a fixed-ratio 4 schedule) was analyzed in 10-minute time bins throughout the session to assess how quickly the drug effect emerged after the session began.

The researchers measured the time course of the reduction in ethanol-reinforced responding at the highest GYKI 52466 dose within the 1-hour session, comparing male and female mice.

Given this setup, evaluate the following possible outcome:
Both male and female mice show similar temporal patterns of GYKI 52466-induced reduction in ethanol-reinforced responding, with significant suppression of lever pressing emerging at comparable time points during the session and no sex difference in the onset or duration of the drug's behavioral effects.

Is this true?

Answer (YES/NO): NO